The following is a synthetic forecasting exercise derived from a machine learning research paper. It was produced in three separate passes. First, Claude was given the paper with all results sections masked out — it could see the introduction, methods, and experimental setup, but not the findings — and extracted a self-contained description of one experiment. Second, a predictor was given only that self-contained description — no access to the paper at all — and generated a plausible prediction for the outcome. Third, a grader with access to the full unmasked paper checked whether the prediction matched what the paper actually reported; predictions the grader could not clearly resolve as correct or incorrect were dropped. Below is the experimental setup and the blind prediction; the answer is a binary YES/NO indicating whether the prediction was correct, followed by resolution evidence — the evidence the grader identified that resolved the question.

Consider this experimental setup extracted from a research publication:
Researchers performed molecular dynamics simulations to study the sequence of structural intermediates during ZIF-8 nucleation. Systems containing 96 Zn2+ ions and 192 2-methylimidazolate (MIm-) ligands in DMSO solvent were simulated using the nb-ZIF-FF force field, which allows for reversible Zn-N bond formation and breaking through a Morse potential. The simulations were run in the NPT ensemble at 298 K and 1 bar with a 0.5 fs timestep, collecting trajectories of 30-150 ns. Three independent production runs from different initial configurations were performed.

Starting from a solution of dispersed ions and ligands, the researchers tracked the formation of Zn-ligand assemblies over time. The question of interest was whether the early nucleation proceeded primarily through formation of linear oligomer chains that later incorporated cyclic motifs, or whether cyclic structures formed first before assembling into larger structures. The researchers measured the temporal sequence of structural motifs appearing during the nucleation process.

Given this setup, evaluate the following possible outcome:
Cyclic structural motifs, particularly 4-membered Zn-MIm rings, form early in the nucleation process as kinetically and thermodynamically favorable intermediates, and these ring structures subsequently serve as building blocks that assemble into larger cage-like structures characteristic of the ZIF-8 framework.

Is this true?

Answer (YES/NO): NO